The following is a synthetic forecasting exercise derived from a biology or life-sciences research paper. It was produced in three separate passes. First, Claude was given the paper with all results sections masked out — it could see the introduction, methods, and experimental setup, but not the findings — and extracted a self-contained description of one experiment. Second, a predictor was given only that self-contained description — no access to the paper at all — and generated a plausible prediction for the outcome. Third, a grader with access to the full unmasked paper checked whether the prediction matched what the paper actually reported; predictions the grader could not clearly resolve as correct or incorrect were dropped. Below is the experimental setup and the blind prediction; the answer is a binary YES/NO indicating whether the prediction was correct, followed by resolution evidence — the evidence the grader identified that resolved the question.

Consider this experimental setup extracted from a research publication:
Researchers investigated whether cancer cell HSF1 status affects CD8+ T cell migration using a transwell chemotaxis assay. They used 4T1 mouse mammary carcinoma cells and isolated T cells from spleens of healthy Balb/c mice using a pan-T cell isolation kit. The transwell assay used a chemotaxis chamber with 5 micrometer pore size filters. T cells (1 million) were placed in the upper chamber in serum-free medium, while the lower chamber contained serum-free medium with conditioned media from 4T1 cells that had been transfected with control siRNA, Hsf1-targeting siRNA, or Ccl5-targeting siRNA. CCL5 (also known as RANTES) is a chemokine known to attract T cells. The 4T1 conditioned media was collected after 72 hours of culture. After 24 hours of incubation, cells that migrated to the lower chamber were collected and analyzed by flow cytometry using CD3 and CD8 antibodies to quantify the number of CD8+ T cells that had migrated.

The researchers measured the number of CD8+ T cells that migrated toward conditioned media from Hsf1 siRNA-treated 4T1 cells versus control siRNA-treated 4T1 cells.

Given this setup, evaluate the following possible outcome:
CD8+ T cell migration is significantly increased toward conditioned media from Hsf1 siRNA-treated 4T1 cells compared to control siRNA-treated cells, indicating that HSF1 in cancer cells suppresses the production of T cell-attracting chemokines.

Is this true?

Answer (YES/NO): YES